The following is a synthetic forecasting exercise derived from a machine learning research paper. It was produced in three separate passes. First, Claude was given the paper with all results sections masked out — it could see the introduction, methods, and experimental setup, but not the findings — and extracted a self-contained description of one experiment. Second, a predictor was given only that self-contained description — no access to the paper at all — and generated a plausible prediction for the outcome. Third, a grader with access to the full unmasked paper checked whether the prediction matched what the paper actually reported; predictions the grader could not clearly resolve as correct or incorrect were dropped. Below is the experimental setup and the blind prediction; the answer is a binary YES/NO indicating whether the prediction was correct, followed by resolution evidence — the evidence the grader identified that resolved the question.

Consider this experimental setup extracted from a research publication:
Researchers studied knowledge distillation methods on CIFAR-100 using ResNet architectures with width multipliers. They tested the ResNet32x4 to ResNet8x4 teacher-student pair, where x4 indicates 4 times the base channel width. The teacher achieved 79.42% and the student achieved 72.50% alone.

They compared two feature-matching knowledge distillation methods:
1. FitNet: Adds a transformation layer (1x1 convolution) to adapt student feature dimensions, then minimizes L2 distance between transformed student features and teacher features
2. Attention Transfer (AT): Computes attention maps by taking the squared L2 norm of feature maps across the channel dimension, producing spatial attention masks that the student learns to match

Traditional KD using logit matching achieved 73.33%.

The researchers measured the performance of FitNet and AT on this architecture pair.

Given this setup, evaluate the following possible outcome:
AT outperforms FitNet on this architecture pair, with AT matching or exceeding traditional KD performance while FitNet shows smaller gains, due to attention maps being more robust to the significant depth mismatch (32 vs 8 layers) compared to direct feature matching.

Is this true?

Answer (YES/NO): NO